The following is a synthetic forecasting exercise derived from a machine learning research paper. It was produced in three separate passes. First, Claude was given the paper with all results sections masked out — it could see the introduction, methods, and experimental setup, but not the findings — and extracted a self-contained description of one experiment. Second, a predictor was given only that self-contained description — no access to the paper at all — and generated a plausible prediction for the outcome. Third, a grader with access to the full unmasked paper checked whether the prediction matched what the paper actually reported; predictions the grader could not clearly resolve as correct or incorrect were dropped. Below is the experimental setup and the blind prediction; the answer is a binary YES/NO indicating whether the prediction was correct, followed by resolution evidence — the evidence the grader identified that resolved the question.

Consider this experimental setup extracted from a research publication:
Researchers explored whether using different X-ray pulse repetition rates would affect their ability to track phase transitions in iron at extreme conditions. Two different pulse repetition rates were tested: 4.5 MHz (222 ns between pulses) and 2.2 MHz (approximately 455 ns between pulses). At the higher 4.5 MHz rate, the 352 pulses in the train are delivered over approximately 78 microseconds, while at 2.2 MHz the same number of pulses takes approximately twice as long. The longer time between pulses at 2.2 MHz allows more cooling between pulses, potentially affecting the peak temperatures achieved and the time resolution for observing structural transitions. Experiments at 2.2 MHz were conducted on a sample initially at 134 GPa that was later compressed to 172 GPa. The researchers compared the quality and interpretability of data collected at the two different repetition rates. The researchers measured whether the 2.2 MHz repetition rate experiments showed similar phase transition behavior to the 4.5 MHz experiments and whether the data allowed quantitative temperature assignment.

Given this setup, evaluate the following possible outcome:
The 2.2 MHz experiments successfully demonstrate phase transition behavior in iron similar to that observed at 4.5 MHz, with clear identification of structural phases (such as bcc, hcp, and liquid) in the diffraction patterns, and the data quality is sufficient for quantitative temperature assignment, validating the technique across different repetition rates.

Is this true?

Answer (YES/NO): NO